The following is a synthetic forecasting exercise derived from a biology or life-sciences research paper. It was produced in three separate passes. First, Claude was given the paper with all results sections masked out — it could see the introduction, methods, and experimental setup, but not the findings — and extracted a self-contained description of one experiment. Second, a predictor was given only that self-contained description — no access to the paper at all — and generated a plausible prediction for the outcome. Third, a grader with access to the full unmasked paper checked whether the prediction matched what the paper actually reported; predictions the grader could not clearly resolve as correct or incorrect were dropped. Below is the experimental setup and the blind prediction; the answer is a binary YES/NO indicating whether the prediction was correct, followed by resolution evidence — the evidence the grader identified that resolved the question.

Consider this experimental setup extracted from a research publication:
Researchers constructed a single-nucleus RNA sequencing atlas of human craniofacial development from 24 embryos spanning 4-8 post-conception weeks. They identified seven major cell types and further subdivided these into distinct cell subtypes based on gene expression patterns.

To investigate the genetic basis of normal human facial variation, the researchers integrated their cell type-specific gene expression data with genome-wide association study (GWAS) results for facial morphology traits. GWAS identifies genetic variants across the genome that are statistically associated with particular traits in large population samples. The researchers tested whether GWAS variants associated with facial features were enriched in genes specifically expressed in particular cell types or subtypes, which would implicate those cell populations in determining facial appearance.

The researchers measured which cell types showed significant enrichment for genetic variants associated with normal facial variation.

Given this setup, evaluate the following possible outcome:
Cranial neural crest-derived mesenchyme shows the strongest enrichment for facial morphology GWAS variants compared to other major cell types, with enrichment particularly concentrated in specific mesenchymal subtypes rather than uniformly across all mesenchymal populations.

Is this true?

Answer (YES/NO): NO